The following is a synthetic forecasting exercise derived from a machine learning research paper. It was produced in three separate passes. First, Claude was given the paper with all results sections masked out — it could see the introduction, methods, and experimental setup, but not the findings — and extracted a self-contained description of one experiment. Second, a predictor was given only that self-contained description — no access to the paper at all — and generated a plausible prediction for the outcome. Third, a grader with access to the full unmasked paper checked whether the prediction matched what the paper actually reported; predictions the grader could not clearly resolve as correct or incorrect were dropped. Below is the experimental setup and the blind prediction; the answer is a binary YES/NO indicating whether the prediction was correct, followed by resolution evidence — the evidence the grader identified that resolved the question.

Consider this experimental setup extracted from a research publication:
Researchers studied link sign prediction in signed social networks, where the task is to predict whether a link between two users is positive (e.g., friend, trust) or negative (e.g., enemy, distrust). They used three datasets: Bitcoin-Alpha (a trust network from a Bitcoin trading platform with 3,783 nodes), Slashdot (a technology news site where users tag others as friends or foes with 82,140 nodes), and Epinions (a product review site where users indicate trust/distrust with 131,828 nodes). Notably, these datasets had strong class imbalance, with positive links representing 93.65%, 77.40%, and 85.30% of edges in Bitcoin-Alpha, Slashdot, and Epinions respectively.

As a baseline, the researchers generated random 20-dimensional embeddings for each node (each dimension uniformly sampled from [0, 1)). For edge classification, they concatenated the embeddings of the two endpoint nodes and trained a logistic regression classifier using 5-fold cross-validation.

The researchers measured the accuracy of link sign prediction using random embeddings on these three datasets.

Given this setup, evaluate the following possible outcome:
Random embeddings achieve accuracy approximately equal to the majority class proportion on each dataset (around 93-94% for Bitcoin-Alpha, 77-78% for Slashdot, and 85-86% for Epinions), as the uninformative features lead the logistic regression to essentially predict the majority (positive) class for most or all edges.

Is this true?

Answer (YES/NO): YES